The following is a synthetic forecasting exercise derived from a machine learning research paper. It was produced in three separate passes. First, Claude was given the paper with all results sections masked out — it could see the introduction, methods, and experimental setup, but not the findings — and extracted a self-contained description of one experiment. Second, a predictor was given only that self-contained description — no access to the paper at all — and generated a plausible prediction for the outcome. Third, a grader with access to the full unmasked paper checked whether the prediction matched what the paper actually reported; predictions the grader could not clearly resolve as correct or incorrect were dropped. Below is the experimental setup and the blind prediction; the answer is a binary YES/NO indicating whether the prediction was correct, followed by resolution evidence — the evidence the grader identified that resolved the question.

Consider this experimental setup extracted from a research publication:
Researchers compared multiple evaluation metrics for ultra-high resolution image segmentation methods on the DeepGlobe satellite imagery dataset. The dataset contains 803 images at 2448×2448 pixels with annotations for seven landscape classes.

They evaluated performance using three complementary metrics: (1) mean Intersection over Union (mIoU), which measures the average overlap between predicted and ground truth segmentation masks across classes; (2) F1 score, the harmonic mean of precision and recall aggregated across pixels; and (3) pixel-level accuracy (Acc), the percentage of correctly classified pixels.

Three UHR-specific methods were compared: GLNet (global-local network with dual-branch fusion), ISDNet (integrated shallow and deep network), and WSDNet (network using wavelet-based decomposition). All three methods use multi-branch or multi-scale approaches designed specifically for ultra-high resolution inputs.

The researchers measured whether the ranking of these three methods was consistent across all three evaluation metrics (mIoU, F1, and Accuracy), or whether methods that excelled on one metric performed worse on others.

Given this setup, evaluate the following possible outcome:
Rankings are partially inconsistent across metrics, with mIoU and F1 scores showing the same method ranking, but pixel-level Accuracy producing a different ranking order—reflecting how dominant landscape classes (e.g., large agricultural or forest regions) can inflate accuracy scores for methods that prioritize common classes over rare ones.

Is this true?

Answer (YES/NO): NO